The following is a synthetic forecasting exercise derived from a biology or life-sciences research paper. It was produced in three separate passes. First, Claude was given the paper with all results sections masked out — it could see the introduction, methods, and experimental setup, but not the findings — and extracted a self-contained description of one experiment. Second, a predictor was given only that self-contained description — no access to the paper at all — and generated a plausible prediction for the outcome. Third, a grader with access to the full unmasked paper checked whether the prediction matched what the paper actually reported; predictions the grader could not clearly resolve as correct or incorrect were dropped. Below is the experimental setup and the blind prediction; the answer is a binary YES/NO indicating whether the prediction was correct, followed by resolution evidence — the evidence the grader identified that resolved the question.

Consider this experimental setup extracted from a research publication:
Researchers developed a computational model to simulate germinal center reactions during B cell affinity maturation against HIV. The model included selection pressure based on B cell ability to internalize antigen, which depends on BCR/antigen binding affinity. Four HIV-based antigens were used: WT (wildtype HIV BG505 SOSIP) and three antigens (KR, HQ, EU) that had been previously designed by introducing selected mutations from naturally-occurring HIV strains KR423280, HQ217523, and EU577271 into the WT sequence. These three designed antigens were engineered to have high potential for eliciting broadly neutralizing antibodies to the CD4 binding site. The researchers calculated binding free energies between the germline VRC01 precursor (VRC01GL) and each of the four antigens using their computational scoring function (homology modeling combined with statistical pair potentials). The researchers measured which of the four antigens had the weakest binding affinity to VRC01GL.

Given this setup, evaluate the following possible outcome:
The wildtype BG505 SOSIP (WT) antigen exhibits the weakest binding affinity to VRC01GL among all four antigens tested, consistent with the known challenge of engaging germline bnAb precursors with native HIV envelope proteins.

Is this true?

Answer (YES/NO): NO